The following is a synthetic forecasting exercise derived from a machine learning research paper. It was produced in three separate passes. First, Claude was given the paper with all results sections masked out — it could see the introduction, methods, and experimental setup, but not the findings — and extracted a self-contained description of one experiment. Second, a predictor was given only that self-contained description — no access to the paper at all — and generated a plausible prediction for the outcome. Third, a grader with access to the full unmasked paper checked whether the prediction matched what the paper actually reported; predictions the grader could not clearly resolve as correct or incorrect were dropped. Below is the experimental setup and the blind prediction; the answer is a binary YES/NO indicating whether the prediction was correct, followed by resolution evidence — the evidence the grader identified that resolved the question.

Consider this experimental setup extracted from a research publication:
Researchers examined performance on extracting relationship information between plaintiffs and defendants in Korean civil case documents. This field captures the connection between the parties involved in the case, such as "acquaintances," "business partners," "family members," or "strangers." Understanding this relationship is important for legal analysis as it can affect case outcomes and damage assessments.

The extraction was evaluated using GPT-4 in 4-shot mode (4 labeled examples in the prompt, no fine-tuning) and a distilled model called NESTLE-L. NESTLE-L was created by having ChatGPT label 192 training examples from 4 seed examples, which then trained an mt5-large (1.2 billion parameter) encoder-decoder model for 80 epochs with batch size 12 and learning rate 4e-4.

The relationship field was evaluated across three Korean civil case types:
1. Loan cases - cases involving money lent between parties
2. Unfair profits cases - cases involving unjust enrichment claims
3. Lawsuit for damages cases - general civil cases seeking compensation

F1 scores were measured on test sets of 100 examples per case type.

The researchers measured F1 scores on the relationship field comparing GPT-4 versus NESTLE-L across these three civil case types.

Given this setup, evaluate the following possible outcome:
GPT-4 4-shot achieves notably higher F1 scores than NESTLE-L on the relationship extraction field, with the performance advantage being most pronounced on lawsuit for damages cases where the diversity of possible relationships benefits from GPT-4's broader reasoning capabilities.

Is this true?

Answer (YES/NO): NO